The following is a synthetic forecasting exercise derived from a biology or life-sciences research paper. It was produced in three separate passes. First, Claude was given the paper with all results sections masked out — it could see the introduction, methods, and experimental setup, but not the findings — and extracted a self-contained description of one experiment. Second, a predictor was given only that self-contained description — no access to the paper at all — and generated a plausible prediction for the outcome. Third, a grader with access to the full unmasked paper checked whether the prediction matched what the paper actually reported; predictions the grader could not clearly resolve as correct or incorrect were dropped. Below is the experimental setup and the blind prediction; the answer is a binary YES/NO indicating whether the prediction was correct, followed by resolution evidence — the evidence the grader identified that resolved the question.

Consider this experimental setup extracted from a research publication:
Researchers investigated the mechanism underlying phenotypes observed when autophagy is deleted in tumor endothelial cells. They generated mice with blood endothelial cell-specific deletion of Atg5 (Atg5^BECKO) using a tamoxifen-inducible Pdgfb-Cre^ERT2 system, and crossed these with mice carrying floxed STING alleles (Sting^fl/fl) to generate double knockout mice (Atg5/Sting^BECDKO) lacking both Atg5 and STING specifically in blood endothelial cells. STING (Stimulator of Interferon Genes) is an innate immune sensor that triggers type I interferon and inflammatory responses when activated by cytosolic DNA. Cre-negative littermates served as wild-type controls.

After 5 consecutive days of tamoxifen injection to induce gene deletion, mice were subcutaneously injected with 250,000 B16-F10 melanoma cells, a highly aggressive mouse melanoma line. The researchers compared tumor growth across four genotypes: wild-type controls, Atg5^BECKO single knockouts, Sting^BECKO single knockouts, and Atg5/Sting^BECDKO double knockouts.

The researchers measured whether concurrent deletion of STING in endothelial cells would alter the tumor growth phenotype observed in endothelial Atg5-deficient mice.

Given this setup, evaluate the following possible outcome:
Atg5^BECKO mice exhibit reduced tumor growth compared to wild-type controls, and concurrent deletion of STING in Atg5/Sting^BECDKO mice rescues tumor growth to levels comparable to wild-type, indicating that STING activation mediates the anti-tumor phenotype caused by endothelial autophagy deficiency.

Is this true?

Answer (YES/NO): NO